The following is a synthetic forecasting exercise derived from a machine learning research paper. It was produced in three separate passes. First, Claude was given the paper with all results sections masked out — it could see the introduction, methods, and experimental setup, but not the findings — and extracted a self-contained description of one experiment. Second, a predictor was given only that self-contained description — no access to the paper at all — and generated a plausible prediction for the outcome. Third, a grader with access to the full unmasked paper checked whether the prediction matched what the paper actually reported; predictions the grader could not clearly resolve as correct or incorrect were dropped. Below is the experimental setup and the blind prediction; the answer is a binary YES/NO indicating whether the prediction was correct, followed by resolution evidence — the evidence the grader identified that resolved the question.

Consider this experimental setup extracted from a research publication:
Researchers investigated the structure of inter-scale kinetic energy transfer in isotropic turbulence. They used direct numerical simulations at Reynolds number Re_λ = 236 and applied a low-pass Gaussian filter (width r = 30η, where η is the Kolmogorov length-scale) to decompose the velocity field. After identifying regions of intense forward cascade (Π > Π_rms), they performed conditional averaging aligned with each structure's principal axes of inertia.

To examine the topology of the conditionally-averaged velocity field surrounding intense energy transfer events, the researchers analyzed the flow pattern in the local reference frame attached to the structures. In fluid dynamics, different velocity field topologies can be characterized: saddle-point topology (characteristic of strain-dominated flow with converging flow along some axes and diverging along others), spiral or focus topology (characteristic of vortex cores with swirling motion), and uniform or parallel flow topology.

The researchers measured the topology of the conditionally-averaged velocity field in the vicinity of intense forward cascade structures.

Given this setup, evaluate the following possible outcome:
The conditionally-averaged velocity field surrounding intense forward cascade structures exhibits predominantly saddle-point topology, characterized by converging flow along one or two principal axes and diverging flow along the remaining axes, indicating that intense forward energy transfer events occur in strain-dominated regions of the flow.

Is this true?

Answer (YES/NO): YES